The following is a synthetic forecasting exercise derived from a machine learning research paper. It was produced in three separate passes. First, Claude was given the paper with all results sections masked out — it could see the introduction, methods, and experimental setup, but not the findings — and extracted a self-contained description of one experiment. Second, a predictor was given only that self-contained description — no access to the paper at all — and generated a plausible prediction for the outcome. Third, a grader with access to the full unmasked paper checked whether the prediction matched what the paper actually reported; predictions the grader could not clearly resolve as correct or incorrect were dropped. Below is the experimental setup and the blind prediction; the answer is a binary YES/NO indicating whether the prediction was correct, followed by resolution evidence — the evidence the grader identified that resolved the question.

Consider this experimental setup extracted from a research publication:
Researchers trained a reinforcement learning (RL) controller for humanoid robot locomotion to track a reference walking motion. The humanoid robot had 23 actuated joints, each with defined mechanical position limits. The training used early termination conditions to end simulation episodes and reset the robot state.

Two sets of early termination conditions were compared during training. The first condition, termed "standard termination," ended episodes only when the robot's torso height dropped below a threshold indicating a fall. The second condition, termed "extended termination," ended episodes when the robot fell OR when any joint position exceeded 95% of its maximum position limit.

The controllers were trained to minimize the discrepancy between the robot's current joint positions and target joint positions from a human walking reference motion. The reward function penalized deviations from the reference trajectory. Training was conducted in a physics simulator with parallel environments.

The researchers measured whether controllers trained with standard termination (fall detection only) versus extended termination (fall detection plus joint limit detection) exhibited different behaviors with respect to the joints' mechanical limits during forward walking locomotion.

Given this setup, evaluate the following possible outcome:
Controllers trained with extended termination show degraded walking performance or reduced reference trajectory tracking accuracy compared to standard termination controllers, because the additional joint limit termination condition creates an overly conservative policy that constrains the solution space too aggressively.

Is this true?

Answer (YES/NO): NO